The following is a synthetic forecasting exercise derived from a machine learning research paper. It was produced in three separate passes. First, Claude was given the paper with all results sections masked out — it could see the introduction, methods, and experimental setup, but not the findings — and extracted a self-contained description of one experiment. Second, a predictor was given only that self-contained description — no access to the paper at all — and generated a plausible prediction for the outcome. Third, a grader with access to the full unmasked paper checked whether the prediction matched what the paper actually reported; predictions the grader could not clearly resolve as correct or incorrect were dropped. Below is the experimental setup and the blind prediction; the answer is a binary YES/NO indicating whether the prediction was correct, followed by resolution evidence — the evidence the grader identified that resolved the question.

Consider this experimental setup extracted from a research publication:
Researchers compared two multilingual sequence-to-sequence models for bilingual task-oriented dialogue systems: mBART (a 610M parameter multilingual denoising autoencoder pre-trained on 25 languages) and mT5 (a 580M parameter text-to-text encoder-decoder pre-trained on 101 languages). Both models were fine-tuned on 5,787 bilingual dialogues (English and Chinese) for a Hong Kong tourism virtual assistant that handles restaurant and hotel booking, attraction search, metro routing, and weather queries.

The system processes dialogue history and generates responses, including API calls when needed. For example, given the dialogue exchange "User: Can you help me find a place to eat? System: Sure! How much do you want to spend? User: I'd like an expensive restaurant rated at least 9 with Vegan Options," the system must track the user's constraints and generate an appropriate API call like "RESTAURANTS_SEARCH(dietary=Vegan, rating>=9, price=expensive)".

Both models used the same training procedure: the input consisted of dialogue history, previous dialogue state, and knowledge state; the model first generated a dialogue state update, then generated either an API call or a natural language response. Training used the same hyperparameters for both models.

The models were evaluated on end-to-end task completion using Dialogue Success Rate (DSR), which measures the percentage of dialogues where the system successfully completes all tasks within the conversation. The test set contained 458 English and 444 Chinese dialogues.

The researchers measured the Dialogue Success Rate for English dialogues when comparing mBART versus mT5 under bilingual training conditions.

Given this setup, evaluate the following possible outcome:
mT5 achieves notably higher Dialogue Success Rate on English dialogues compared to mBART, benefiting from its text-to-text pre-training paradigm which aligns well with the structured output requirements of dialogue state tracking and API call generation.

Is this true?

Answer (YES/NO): YES